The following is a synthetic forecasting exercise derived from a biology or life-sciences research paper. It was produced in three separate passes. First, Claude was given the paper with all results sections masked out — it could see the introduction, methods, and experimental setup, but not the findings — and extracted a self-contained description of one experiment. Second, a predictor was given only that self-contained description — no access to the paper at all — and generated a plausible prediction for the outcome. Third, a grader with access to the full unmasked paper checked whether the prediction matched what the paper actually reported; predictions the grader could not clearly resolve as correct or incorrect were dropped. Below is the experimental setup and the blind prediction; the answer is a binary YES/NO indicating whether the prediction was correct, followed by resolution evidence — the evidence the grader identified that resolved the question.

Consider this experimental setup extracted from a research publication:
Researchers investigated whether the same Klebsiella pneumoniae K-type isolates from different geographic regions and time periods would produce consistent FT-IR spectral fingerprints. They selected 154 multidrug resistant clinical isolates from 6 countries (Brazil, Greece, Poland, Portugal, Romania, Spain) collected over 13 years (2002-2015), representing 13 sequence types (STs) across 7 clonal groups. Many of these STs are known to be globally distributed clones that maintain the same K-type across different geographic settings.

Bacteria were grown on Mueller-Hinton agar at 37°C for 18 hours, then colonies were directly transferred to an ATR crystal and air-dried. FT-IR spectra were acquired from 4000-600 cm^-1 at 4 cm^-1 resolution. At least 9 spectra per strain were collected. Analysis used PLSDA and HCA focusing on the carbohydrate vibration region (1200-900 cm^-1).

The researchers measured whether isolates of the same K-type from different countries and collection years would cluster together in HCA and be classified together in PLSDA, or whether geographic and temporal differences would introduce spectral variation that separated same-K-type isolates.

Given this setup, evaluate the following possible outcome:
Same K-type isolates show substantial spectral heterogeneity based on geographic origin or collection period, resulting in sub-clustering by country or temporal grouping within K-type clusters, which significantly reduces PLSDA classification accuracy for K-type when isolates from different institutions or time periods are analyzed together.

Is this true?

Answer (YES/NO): NO